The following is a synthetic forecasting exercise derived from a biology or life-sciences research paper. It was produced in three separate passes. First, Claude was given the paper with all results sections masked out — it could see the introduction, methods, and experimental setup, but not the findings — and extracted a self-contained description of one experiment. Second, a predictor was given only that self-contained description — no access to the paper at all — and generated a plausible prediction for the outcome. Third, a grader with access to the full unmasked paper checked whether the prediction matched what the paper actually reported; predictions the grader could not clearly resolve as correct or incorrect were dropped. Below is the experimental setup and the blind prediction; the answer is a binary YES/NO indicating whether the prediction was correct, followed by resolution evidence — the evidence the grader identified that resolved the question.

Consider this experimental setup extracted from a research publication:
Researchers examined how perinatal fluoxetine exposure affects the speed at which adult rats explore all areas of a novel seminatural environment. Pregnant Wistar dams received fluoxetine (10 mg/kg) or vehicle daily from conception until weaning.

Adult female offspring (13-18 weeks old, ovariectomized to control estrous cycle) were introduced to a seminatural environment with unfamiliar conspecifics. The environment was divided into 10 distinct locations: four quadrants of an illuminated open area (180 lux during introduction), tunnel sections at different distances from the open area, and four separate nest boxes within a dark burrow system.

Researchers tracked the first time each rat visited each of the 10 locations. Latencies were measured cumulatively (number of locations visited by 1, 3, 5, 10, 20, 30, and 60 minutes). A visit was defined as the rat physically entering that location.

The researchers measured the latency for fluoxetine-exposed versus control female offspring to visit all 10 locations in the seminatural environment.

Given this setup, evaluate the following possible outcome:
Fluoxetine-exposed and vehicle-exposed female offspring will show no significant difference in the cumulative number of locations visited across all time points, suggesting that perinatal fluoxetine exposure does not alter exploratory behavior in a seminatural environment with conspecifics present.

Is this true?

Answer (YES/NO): NO